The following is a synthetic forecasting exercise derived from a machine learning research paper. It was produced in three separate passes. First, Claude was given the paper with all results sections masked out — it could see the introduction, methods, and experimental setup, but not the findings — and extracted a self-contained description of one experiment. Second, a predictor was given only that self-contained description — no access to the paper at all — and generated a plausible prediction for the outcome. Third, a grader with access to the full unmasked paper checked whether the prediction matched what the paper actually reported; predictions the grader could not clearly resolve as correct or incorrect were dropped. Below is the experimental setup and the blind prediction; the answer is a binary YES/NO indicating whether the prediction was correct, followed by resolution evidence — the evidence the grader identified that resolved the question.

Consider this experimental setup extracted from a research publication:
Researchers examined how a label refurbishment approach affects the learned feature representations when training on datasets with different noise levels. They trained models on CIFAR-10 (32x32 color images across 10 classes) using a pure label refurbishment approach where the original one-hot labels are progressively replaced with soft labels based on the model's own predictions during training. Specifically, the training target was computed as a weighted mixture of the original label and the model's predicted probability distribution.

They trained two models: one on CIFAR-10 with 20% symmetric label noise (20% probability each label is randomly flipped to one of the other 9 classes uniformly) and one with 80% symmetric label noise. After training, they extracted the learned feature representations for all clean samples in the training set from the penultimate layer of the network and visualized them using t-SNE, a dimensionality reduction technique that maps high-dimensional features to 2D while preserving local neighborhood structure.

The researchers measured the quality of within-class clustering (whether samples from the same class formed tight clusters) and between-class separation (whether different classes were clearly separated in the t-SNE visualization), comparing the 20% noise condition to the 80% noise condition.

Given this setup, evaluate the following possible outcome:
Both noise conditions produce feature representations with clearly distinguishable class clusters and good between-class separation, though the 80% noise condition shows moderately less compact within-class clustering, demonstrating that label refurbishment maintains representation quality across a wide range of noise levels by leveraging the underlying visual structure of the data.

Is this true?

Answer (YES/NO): NO